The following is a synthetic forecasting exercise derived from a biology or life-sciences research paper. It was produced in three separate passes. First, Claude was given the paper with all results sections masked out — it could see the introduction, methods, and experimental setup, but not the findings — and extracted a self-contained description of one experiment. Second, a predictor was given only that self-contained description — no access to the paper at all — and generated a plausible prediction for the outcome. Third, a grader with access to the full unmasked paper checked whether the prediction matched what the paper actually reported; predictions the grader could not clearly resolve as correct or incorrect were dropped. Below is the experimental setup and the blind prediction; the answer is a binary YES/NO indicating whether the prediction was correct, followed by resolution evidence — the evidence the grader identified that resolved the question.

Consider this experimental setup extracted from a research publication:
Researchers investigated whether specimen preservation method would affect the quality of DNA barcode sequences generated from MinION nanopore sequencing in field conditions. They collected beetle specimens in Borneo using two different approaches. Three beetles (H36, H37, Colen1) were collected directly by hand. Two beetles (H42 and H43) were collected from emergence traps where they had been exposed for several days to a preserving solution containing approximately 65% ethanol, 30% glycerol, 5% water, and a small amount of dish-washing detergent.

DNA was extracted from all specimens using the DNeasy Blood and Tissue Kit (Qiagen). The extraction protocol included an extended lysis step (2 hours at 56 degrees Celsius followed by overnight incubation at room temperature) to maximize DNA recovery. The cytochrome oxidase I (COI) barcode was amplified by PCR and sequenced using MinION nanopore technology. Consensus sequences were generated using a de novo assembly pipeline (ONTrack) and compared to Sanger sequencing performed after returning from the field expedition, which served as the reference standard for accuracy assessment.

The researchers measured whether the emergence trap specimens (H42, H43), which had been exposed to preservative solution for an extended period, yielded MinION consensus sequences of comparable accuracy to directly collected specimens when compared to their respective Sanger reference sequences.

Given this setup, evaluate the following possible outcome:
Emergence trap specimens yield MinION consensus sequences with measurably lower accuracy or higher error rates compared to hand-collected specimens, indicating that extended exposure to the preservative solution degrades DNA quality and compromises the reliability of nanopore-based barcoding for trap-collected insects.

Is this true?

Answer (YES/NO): NO